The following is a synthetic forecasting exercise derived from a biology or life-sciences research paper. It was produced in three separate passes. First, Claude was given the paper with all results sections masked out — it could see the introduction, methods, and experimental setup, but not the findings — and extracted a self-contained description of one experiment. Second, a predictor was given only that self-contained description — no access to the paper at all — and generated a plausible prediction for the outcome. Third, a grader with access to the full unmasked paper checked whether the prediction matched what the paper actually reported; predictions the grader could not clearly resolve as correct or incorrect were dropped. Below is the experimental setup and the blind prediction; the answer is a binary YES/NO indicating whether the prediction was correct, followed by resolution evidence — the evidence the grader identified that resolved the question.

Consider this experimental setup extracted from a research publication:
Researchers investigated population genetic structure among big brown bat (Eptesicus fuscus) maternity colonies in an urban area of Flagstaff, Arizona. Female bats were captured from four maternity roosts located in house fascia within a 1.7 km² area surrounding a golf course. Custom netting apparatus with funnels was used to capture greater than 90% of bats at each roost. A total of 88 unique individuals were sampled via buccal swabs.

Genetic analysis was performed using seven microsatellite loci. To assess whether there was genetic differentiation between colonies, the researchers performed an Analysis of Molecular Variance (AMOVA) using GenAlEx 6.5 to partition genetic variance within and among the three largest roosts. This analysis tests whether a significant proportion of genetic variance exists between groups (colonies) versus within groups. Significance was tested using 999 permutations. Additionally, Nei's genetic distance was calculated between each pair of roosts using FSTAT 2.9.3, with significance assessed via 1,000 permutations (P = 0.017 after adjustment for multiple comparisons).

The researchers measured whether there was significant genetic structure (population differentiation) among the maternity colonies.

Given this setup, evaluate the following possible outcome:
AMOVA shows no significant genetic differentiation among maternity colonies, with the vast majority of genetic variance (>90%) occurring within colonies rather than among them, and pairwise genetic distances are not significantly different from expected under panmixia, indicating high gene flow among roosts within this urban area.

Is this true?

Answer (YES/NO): YES